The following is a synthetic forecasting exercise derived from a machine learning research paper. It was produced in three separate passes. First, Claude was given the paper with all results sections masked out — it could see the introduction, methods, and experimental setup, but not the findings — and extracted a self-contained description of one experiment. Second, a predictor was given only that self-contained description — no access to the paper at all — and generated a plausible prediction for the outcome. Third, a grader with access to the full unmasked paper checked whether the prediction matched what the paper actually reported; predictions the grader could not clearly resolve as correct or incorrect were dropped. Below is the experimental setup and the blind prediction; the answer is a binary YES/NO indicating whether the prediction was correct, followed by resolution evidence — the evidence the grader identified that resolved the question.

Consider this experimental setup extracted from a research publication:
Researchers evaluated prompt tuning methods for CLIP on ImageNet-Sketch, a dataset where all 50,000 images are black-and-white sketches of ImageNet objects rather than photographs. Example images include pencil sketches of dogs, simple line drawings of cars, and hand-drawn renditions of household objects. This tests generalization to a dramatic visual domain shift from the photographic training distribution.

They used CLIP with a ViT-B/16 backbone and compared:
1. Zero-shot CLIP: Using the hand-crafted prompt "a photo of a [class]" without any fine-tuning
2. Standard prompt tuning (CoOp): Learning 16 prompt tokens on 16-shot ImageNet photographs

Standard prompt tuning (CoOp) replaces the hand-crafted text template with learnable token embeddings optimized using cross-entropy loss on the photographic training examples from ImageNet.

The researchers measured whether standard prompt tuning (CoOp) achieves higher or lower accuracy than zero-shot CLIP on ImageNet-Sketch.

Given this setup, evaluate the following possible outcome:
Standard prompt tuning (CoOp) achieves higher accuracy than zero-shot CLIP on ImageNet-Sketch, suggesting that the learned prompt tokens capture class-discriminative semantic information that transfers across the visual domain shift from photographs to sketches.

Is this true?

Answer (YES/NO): NO